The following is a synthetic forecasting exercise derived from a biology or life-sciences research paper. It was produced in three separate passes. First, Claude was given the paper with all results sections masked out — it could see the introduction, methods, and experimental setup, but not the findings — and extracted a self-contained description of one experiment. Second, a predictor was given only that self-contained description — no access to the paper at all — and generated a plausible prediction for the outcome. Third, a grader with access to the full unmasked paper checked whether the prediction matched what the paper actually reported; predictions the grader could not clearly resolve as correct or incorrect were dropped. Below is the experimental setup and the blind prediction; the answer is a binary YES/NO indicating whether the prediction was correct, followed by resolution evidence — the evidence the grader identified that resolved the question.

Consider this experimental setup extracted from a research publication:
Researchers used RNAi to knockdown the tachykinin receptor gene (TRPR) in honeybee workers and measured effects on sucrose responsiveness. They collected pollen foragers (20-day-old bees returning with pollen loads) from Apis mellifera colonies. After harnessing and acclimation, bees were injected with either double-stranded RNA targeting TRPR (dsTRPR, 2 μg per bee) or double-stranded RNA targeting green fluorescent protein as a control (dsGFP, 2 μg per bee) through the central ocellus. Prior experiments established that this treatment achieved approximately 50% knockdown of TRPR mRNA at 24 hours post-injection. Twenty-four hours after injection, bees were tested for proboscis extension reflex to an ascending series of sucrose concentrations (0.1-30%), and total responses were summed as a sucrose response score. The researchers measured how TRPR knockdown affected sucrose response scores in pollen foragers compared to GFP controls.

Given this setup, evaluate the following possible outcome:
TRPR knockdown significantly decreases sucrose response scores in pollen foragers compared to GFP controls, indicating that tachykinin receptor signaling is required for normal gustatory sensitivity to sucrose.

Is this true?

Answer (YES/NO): NO